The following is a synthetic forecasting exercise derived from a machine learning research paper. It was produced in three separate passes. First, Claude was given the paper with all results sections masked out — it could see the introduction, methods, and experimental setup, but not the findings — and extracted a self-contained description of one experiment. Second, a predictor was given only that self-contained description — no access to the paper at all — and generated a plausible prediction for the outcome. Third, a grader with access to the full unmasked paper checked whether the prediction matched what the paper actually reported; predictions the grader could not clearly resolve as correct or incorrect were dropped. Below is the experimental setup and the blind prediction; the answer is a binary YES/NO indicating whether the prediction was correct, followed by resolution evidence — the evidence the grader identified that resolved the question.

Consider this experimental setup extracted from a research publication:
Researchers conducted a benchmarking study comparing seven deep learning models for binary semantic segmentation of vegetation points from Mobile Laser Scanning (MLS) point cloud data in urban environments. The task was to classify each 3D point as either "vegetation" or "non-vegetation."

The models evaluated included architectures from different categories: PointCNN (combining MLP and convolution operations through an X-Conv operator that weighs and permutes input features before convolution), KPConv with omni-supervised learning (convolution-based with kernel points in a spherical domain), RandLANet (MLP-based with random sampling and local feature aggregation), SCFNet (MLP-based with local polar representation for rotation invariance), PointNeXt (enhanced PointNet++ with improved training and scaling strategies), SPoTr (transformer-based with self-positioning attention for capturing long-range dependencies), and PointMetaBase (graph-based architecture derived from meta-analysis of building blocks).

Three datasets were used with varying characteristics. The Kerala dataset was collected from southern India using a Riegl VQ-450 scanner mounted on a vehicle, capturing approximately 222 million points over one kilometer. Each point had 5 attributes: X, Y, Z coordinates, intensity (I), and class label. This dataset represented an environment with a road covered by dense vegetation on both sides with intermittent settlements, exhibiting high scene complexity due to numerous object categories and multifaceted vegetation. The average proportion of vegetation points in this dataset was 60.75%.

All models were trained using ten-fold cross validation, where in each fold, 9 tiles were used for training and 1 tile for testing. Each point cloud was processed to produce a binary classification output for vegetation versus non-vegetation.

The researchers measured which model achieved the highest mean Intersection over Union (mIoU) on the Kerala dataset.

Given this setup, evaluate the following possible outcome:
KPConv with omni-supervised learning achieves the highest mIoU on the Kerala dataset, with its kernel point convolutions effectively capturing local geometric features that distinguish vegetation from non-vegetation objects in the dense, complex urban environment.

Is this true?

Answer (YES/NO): NO